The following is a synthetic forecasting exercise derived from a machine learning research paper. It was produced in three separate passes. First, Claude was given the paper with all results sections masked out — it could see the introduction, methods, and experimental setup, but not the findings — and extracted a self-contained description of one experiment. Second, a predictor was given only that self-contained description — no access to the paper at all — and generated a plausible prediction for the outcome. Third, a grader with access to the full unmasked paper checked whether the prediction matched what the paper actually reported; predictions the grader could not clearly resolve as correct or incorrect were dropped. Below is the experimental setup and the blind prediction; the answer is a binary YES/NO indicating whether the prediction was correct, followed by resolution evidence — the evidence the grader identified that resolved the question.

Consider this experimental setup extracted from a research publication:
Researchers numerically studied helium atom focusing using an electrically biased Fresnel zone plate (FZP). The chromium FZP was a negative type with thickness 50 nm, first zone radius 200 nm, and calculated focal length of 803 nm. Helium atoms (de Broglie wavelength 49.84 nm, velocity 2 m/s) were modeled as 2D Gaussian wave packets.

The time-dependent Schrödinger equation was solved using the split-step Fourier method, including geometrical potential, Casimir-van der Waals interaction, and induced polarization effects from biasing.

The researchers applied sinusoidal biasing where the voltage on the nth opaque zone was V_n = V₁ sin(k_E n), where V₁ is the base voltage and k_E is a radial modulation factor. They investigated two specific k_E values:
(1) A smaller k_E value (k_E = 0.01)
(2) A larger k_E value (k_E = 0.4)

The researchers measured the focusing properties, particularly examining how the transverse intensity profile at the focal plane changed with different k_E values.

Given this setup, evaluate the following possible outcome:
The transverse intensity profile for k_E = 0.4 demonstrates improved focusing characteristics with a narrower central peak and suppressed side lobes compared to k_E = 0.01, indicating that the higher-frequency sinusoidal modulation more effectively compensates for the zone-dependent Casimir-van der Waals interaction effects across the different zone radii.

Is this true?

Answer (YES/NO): NO